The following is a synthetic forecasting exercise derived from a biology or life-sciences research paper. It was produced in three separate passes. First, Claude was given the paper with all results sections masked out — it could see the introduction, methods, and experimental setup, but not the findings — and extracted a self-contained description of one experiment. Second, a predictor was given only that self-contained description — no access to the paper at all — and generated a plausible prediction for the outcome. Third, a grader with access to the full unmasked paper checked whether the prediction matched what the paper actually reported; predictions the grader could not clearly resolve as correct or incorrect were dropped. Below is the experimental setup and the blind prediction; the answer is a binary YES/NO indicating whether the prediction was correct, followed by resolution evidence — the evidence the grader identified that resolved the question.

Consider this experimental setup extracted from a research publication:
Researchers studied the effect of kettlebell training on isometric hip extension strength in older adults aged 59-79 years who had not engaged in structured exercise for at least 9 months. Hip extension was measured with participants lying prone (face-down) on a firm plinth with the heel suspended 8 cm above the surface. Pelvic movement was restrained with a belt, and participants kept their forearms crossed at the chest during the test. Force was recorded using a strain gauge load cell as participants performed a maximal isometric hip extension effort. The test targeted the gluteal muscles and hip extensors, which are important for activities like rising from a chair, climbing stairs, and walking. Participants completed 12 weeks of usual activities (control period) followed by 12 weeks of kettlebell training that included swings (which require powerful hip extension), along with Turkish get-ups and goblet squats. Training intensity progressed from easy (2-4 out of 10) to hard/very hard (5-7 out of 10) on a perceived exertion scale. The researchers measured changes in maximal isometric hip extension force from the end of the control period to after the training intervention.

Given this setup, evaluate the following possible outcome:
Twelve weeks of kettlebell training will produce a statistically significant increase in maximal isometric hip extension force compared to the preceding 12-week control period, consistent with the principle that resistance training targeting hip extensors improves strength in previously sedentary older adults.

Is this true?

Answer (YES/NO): YES